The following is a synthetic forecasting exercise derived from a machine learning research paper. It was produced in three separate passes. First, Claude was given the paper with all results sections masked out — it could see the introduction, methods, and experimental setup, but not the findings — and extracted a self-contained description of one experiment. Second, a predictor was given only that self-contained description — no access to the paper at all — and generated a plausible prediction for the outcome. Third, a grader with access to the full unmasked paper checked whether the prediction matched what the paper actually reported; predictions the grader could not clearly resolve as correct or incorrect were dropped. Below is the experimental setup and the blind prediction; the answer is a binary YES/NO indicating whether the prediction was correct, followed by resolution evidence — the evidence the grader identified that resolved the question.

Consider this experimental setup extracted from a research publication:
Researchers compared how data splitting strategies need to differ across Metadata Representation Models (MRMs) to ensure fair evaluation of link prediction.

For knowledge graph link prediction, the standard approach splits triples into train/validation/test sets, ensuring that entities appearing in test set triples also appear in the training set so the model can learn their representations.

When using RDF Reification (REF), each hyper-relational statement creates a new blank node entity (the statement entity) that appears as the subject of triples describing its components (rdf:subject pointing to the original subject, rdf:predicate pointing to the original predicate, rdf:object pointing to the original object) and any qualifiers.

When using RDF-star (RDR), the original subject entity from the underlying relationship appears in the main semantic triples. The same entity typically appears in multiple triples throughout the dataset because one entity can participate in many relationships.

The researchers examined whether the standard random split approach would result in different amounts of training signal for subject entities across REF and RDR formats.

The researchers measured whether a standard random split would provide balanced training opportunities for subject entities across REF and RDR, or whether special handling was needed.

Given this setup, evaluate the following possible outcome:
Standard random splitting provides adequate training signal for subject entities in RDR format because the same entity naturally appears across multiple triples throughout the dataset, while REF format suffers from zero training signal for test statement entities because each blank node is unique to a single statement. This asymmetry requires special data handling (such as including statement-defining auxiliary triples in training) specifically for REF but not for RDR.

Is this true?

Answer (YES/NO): NO